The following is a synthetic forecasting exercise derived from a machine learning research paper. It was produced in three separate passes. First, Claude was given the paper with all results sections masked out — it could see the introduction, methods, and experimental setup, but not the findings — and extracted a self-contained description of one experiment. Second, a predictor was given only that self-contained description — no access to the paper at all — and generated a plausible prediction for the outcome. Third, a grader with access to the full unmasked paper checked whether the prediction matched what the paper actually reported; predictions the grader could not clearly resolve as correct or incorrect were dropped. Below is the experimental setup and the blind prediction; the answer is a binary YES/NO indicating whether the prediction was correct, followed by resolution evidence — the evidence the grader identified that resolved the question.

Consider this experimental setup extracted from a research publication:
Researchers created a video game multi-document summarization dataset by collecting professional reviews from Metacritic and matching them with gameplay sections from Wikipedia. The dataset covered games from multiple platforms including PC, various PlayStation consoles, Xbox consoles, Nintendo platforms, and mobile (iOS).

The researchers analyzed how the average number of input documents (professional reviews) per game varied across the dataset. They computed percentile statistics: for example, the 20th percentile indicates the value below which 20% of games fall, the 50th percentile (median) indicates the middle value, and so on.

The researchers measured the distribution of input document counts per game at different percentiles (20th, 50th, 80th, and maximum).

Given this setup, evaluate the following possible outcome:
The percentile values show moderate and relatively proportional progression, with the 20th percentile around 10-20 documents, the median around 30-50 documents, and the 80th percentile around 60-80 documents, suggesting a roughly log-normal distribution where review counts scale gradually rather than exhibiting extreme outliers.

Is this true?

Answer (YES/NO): NO